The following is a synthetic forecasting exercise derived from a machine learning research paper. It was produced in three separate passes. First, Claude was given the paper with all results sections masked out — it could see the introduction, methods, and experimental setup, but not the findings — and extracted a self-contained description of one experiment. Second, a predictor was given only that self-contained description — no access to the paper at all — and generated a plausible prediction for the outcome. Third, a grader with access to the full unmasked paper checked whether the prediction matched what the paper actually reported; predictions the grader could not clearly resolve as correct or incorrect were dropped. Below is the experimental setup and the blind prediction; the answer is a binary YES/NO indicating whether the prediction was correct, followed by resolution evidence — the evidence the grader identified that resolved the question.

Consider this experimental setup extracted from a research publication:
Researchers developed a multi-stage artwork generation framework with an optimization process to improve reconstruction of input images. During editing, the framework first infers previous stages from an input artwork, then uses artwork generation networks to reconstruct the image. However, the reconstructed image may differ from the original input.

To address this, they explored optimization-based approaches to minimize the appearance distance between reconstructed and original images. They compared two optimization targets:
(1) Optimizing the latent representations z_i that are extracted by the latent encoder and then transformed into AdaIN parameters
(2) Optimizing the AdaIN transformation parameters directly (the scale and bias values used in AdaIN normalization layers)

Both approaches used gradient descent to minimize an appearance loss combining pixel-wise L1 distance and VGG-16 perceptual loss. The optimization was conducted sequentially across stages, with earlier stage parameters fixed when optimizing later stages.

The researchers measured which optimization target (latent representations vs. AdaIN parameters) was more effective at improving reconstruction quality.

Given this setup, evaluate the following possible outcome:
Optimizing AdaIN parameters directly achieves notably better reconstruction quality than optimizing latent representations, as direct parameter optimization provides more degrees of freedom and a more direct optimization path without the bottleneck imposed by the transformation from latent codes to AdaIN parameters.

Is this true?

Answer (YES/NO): YES